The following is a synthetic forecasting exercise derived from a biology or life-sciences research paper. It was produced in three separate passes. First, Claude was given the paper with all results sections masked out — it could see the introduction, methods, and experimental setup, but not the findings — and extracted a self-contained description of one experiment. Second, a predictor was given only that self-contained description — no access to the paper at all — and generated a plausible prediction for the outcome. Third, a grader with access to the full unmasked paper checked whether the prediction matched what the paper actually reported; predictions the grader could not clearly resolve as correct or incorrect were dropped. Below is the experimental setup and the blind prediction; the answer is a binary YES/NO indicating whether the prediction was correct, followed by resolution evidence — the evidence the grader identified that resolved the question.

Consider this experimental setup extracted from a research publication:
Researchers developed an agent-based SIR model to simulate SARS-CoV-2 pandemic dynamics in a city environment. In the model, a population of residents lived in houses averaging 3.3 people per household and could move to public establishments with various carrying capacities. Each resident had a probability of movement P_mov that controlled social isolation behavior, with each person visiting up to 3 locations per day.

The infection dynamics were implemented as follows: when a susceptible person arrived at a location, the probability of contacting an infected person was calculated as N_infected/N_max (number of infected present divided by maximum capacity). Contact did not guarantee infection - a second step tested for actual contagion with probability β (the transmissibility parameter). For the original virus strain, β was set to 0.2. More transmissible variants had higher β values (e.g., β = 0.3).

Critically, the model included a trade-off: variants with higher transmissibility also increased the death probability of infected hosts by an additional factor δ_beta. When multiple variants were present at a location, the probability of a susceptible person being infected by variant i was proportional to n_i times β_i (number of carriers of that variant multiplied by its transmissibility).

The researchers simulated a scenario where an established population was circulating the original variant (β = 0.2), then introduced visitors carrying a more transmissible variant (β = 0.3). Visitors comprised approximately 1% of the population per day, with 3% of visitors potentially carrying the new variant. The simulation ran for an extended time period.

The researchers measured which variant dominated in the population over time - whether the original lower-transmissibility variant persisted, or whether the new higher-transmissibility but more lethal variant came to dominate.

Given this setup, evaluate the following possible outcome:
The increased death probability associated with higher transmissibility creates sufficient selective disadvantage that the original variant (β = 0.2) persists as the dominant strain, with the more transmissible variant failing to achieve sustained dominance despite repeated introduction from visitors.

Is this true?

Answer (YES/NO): NO